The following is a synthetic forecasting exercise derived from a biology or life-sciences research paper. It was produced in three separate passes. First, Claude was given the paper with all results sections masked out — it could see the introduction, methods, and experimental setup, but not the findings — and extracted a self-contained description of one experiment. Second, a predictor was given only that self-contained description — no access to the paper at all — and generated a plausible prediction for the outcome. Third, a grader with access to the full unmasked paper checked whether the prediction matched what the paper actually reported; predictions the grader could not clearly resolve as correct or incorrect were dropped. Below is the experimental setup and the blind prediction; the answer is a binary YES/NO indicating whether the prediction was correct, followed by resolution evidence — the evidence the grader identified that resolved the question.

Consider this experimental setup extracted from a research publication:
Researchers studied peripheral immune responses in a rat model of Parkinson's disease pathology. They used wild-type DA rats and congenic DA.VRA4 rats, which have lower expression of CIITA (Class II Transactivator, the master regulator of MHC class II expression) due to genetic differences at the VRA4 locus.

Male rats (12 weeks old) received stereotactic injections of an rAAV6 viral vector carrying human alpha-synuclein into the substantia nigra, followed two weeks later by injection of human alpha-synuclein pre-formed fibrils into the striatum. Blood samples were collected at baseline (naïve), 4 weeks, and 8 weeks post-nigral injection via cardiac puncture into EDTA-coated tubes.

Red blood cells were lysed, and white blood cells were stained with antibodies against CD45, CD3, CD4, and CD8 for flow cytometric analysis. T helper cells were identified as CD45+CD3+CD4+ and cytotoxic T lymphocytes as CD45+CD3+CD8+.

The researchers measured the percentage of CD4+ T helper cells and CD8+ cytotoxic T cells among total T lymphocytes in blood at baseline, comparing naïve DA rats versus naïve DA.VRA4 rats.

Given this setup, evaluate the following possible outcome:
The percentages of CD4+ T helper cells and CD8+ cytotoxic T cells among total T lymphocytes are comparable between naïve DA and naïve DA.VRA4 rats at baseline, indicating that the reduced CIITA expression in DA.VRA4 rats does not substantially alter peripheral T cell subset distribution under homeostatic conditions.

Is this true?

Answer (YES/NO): NO